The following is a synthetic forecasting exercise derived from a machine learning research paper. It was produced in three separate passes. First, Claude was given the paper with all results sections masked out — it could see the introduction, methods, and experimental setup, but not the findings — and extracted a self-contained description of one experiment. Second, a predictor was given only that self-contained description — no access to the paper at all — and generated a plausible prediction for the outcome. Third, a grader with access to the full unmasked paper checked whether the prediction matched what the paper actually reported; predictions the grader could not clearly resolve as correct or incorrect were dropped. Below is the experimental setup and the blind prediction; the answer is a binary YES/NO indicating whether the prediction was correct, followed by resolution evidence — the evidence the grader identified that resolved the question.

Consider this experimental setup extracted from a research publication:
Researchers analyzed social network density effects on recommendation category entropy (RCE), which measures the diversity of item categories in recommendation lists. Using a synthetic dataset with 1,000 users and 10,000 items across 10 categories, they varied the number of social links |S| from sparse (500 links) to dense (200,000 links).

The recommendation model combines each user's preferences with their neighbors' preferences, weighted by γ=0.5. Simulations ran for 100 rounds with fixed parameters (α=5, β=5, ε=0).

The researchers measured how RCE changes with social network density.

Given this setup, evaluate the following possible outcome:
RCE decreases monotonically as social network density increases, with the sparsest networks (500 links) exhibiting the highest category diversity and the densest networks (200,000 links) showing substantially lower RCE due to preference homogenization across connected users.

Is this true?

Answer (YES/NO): NO